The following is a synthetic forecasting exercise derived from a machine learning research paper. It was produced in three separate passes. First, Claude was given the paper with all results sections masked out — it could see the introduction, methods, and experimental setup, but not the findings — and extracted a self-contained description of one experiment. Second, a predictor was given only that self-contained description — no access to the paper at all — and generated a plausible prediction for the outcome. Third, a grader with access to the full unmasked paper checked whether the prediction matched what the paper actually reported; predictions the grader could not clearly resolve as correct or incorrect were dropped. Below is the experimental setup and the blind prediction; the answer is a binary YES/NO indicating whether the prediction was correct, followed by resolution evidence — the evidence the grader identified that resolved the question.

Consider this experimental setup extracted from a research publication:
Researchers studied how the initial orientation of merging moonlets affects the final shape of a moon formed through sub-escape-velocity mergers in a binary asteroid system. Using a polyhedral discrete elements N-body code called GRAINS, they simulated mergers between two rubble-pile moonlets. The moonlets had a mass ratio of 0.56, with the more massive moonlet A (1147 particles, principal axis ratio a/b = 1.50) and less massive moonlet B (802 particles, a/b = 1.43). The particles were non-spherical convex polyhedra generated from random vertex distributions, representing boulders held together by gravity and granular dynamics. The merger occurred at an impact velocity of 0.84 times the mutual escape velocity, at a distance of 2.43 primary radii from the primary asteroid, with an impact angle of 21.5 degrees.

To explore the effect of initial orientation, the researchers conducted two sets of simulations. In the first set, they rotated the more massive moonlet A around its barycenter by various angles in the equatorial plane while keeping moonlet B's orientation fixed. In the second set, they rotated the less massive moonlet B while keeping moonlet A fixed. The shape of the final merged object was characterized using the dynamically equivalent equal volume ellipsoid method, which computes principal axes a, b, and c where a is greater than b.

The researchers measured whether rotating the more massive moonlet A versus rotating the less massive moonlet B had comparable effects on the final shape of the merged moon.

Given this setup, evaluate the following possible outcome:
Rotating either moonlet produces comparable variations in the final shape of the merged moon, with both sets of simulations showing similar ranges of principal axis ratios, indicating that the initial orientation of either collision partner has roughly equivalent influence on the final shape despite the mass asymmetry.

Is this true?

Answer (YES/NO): NO